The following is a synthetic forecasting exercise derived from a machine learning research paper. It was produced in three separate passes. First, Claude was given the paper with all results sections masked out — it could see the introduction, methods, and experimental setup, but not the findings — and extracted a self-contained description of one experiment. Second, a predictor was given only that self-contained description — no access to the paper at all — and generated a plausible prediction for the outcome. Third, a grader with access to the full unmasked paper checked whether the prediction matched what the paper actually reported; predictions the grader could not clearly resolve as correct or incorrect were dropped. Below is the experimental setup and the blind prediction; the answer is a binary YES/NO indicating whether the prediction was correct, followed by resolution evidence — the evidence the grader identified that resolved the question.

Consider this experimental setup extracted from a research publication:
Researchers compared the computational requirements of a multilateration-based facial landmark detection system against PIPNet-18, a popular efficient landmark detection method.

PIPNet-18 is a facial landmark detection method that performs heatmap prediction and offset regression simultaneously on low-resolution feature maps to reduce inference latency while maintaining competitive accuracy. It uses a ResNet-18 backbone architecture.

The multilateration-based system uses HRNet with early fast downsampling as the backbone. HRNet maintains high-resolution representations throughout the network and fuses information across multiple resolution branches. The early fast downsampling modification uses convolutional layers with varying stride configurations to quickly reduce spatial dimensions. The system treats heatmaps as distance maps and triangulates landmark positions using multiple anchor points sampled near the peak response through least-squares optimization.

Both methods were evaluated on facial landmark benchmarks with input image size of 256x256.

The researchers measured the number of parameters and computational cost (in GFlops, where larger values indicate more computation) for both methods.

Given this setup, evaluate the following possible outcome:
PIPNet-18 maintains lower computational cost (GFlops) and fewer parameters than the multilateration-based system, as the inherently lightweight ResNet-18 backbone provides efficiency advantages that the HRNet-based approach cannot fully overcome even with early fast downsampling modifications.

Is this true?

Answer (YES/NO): NO